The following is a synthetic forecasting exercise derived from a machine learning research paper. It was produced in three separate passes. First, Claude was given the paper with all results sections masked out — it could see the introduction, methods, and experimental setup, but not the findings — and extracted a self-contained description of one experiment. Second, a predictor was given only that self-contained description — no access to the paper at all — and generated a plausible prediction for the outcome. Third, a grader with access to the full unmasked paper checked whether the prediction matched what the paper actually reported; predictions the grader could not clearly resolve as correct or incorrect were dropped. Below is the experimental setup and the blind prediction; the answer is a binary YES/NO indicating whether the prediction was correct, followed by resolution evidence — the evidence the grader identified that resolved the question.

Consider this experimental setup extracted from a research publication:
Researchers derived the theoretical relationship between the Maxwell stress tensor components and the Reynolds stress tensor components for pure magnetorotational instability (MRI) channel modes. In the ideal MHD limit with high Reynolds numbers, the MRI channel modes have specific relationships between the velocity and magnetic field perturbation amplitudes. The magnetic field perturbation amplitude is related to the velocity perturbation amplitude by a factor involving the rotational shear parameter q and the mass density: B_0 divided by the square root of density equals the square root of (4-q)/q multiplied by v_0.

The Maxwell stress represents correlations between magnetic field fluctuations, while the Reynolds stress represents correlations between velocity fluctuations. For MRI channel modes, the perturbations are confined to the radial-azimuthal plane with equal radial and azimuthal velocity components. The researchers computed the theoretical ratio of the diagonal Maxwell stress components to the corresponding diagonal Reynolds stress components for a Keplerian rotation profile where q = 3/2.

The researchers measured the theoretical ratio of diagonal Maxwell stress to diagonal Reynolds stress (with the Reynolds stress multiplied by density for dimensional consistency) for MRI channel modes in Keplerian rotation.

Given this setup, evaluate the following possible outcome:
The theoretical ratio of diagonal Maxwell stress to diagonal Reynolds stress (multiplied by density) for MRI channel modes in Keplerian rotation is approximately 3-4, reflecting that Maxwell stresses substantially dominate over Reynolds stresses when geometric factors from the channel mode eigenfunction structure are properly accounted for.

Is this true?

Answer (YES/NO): NO